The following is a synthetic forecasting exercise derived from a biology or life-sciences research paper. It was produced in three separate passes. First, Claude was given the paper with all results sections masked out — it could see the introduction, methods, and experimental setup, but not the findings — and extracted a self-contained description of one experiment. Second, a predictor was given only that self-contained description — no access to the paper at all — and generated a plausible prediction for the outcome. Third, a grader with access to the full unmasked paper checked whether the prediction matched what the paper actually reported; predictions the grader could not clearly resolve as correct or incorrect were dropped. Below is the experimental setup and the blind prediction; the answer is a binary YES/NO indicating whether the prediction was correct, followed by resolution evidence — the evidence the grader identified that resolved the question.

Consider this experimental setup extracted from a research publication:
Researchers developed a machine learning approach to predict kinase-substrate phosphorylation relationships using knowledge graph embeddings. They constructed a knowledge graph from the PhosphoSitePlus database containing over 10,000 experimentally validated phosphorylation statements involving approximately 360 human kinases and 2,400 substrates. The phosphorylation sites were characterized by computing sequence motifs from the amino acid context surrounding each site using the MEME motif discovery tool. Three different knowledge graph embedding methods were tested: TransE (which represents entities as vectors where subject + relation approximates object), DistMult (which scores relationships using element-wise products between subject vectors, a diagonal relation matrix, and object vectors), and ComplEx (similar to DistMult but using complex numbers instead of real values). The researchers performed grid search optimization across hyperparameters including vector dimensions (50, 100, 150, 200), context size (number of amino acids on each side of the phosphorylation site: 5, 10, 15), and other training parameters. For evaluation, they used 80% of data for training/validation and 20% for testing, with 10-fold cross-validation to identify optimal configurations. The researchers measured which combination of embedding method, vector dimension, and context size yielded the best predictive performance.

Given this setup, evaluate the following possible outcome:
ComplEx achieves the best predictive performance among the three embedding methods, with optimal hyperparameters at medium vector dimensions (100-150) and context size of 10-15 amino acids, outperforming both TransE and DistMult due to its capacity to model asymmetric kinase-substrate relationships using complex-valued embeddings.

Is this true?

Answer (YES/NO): NO